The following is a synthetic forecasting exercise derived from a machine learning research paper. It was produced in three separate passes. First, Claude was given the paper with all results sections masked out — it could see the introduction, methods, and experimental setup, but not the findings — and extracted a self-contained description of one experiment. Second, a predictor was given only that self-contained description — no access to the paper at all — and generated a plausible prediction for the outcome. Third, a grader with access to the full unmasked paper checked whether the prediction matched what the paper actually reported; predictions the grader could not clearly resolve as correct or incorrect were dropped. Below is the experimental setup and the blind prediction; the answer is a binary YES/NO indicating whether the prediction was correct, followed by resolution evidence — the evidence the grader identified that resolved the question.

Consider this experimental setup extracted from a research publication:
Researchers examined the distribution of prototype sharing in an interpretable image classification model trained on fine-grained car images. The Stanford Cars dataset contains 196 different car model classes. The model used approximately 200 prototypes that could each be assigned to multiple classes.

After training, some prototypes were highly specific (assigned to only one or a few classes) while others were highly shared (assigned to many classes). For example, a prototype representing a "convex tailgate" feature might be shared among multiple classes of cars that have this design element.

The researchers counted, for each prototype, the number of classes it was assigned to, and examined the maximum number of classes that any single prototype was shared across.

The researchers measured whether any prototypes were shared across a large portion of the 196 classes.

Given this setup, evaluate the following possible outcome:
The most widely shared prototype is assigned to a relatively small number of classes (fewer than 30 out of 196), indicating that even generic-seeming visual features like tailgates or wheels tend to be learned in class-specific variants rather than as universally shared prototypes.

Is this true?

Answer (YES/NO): NO